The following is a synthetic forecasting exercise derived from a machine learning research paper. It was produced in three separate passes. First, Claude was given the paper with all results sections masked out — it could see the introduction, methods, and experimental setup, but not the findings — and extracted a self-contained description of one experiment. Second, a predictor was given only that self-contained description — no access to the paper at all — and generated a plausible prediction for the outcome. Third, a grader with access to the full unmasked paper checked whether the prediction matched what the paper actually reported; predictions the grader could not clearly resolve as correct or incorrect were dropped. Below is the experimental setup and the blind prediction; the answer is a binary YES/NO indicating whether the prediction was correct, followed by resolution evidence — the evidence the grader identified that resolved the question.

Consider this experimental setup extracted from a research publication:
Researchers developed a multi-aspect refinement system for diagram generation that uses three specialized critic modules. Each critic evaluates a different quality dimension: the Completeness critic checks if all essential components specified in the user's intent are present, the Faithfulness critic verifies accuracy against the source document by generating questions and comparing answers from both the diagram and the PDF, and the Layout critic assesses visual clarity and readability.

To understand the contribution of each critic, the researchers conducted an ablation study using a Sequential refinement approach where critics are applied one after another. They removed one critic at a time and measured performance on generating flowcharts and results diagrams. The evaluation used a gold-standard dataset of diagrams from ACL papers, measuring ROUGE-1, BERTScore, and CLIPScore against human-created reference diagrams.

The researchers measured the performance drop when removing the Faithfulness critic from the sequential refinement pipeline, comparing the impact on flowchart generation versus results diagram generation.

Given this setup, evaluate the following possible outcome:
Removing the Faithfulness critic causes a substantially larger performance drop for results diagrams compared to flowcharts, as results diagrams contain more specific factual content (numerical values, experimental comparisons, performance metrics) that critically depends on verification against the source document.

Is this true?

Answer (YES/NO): NO